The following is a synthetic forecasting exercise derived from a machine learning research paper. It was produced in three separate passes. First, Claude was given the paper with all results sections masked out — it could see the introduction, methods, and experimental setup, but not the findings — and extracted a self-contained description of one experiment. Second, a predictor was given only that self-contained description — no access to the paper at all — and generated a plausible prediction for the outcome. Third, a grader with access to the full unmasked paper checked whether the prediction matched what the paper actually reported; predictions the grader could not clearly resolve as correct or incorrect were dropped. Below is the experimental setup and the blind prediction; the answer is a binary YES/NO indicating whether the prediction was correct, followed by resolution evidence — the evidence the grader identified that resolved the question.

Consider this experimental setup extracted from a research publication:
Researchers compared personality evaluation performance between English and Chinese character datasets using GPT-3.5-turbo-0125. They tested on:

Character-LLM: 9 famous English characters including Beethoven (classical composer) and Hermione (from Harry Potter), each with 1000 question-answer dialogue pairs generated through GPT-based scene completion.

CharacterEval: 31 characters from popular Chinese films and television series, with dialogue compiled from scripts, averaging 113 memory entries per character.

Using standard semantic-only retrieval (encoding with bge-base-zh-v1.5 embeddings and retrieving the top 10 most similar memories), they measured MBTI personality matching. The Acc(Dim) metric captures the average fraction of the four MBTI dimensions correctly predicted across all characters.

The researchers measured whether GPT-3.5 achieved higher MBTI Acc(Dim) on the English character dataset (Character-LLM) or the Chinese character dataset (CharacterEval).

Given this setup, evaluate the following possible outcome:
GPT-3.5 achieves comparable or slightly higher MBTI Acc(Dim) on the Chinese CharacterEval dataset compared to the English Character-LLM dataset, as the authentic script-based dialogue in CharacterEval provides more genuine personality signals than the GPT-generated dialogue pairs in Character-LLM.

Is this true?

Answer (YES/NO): NO